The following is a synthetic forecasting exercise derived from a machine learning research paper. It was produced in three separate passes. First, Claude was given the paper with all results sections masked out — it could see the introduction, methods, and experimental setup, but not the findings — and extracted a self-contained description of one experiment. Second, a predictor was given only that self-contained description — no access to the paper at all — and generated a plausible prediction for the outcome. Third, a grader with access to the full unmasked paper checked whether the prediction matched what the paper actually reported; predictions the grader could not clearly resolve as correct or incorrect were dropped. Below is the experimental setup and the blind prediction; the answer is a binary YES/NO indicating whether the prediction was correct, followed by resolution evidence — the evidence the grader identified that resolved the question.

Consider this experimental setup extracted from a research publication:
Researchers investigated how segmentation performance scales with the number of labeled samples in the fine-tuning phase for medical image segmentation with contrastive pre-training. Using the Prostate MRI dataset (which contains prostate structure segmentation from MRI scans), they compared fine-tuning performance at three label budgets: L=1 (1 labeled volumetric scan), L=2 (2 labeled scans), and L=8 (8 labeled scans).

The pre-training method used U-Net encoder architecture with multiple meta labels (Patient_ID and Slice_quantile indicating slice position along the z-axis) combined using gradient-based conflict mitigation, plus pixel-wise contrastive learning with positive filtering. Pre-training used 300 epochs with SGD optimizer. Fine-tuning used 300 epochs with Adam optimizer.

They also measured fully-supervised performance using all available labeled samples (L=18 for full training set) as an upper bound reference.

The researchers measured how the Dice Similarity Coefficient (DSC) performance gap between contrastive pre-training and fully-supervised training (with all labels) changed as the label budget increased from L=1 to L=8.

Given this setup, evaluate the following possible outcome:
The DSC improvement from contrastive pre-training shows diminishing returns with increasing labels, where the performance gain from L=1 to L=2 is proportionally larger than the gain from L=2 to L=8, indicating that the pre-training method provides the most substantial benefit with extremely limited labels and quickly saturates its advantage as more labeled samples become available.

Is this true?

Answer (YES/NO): NO